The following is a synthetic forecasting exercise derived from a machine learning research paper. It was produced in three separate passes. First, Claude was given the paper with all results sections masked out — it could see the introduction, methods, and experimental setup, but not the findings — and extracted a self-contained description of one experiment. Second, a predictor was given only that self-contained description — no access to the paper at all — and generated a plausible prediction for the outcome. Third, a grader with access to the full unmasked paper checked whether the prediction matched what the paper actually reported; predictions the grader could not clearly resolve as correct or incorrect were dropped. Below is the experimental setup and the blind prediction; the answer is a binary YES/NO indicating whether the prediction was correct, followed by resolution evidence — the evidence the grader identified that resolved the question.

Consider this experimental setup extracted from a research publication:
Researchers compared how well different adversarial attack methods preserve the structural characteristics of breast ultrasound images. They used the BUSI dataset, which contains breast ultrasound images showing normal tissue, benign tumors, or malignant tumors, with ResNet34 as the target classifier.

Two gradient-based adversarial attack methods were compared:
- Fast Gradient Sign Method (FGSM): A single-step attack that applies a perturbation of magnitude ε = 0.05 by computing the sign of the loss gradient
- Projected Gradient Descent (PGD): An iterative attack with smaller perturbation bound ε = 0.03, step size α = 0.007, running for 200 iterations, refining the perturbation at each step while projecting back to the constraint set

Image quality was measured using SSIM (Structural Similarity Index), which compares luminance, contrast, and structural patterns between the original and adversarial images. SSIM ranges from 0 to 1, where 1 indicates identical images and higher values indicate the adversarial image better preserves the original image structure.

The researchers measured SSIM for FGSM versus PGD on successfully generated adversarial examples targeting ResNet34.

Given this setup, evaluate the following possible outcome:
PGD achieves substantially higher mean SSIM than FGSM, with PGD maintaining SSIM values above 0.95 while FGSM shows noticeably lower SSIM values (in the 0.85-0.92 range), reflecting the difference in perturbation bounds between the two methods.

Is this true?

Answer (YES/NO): NO